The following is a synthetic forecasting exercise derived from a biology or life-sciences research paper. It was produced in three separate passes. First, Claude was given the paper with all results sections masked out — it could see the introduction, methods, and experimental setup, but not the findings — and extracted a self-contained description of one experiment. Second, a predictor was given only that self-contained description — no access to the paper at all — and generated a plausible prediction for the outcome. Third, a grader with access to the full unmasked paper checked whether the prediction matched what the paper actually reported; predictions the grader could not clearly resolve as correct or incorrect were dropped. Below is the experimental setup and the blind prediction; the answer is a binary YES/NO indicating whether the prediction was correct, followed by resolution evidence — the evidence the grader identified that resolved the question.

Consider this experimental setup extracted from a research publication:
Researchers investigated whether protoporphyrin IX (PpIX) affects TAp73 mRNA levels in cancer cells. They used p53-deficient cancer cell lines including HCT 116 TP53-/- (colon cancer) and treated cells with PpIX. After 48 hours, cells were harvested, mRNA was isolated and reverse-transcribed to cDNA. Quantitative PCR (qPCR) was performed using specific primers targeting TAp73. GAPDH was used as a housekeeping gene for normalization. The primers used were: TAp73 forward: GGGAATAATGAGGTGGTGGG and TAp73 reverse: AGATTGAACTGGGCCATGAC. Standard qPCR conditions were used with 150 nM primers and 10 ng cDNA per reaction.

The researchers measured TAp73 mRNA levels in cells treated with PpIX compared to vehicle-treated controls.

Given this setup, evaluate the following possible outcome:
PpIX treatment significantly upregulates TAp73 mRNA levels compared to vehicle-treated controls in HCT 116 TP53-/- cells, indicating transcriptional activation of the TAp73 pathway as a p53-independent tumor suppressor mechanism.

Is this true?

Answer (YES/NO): NO